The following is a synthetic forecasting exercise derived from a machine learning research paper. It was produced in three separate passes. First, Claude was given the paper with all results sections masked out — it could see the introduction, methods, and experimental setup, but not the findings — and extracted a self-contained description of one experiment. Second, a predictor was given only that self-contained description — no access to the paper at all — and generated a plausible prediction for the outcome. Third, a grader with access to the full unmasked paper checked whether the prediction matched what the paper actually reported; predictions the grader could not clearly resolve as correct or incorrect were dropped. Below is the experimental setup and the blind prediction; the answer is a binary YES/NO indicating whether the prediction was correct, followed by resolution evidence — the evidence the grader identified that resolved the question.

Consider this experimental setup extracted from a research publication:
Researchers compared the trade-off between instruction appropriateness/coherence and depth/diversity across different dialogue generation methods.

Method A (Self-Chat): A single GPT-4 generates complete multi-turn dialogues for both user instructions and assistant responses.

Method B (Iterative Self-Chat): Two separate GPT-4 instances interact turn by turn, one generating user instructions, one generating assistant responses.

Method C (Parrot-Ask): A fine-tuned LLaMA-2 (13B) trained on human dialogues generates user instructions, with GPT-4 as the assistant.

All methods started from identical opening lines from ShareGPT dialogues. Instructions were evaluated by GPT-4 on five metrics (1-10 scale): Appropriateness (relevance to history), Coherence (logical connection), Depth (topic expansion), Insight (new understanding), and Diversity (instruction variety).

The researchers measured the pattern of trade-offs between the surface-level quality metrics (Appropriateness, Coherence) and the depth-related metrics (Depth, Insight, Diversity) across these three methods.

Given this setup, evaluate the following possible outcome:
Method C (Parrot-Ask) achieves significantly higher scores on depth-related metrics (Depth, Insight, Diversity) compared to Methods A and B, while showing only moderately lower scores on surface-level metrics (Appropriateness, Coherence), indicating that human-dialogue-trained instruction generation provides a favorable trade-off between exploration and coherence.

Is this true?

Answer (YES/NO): NO